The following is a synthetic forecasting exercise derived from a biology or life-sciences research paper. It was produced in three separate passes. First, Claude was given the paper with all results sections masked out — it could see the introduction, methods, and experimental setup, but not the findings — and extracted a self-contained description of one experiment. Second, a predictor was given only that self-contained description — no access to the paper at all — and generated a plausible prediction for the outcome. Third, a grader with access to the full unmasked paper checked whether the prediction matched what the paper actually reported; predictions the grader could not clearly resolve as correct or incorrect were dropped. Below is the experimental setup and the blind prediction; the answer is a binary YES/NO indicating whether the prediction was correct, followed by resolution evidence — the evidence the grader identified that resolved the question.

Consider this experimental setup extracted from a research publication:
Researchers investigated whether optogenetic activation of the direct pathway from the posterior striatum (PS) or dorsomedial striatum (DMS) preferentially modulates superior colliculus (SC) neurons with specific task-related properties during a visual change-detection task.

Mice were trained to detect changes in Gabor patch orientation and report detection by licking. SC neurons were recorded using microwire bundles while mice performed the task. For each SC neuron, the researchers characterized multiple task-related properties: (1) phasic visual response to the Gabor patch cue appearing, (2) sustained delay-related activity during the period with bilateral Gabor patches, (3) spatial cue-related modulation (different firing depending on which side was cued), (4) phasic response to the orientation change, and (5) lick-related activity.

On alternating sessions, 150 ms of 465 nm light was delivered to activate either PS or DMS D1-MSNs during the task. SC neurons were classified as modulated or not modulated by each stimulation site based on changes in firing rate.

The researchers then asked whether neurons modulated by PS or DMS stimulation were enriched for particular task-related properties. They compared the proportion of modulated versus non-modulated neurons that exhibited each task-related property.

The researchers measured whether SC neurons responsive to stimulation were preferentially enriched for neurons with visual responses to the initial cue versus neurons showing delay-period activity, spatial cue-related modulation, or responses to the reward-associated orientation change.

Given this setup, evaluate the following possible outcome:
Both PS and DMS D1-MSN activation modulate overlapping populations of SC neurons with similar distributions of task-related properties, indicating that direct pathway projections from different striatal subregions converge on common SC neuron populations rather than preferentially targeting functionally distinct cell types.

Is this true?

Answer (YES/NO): NO